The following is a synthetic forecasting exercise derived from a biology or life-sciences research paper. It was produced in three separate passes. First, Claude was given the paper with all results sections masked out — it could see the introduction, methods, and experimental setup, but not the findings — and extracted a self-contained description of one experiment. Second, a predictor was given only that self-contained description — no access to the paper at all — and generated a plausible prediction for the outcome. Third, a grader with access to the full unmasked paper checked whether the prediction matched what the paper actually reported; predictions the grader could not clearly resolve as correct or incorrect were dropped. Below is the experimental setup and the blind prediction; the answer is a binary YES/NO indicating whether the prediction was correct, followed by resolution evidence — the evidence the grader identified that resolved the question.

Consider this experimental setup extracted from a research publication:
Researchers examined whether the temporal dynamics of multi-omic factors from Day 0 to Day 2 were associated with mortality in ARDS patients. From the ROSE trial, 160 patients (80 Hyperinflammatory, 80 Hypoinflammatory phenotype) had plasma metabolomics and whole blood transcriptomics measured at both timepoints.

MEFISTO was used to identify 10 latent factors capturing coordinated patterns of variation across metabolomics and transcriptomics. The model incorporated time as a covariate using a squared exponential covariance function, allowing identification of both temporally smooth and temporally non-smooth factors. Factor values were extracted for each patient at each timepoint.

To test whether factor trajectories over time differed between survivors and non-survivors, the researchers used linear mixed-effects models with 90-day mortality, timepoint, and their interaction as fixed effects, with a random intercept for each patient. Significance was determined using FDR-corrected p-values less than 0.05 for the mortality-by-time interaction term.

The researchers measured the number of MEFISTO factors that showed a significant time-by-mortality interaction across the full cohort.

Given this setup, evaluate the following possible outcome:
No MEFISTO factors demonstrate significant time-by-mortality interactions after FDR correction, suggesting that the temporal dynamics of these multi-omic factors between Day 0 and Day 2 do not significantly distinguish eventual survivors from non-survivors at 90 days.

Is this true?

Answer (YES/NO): YES